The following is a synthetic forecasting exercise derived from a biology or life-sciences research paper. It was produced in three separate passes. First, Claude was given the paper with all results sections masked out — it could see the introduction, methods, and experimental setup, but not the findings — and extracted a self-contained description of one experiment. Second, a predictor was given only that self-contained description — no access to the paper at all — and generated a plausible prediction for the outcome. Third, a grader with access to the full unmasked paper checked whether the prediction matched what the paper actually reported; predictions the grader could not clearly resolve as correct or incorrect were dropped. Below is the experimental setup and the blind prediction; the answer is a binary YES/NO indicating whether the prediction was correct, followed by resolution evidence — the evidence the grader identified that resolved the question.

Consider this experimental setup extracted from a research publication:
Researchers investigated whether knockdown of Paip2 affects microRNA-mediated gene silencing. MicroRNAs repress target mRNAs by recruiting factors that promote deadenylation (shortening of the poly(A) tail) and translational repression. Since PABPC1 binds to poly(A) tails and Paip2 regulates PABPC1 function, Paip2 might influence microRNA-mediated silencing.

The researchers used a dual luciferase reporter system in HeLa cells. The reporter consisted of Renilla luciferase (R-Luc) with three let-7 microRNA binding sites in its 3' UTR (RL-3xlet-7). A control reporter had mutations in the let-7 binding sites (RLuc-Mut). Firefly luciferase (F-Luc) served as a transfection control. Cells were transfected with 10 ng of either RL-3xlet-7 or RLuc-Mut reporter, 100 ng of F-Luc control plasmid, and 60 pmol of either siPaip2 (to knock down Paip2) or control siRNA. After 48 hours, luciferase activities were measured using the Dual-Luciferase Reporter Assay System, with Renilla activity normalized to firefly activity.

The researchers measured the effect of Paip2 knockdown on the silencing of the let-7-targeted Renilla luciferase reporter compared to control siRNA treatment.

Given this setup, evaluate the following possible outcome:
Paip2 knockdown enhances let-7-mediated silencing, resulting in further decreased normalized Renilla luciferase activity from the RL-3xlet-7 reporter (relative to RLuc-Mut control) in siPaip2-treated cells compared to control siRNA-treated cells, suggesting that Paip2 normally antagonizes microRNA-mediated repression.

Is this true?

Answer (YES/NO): NO